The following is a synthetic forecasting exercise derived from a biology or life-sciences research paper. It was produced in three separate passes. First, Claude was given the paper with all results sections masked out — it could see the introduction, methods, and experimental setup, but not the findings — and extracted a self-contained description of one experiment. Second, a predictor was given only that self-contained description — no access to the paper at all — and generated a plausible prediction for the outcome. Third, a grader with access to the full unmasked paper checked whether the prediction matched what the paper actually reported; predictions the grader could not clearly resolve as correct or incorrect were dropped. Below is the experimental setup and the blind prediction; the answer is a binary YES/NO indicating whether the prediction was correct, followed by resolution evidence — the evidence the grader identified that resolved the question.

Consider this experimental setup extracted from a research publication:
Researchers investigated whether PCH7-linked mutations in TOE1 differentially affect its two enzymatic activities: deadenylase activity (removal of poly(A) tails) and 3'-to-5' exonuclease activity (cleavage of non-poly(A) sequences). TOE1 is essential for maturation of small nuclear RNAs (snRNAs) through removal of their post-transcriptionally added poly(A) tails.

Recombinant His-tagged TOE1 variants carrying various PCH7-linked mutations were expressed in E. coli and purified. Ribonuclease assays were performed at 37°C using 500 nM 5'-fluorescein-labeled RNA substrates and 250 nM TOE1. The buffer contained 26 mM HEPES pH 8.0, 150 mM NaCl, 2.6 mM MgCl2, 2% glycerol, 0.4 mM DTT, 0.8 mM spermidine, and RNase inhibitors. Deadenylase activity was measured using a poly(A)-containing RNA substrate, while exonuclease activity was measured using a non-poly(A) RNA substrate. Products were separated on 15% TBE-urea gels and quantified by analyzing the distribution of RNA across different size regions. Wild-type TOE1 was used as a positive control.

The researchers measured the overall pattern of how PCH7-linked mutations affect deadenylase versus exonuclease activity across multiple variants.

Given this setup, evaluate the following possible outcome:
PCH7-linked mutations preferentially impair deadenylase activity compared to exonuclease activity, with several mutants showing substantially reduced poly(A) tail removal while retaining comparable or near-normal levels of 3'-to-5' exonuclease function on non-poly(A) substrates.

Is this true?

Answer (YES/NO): NO